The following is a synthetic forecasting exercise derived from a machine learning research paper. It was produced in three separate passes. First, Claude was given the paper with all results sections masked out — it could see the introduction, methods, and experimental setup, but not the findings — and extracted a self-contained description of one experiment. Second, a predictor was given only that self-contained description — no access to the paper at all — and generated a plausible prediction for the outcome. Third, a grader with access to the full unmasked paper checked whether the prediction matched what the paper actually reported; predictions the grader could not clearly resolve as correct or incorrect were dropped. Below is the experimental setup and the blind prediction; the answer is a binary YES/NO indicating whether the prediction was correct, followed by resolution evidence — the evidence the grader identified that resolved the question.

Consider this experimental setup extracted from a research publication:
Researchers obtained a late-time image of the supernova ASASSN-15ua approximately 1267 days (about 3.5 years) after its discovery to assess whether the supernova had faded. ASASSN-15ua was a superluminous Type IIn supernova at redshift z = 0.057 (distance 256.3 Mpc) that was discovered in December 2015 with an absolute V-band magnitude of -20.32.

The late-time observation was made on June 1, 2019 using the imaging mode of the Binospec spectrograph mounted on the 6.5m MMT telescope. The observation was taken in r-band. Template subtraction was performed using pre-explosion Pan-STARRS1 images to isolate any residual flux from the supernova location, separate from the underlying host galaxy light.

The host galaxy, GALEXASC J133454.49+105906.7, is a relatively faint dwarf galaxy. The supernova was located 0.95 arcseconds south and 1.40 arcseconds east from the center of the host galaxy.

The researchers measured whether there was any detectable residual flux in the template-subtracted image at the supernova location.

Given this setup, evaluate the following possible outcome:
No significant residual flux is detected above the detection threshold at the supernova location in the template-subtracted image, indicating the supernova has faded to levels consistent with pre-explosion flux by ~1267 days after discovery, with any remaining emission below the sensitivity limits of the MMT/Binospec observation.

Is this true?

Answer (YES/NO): YES